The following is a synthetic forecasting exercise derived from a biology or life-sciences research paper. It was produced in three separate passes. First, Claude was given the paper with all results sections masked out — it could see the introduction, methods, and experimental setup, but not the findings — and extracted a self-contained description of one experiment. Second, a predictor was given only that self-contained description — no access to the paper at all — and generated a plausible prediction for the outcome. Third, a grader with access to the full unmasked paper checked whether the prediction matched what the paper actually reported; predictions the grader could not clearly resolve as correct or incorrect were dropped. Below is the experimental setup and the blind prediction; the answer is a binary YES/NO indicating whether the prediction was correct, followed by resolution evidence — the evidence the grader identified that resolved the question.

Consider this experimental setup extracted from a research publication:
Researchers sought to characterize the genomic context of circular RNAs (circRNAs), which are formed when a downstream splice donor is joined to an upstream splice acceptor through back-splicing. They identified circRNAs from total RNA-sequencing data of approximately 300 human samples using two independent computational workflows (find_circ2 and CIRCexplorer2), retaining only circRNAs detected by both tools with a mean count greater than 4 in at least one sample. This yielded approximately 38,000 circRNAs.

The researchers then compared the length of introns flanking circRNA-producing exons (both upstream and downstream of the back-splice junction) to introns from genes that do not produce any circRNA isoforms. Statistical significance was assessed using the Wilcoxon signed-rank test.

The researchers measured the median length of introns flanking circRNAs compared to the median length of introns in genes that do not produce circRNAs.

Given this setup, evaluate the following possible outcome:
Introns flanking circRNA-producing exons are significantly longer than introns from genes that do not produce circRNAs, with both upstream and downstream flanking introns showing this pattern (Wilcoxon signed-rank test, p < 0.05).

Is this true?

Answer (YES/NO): YES